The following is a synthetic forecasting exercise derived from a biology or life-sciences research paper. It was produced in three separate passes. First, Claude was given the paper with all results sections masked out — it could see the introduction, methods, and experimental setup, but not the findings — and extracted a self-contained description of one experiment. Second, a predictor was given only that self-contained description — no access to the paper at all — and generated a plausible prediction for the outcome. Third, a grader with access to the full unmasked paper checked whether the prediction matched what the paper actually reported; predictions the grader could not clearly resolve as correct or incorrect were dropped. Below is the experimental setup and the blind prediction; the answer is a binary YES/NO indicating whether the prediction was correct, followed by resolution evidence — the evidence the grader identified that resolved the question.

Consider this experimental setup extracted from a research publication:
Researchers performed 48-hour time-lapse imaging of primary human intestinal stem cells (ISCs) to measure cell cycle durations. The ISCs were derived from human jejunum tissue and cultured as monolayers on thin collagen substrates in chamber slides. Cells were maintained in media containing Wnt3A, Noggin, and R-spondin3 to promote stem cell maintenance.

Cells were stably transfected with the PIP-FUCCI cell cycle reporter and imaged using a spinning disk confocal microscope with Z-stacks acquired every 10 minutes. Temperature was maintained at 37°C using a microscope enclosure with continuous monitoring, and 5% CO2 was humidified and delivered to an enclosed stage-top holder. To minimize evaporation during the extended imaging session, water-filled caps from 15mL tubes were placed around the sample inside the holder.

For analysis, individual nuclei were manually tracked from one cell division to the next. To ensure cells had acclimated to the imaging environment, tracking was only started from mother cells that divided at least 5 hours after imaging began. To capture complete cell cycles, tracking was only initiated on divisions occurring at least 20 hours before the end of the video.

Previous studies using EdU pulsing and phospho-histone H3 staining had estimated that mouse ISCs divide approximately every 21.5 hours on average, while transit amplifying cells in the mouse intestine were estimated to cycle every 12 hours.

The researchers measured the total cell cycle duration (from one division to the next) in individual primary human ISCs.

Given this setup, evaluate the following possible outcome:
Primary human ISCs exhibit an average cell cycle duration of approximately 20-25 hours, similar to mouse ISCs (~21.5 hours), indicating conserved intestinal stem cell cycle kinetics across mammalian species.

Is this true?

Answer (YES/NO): NO